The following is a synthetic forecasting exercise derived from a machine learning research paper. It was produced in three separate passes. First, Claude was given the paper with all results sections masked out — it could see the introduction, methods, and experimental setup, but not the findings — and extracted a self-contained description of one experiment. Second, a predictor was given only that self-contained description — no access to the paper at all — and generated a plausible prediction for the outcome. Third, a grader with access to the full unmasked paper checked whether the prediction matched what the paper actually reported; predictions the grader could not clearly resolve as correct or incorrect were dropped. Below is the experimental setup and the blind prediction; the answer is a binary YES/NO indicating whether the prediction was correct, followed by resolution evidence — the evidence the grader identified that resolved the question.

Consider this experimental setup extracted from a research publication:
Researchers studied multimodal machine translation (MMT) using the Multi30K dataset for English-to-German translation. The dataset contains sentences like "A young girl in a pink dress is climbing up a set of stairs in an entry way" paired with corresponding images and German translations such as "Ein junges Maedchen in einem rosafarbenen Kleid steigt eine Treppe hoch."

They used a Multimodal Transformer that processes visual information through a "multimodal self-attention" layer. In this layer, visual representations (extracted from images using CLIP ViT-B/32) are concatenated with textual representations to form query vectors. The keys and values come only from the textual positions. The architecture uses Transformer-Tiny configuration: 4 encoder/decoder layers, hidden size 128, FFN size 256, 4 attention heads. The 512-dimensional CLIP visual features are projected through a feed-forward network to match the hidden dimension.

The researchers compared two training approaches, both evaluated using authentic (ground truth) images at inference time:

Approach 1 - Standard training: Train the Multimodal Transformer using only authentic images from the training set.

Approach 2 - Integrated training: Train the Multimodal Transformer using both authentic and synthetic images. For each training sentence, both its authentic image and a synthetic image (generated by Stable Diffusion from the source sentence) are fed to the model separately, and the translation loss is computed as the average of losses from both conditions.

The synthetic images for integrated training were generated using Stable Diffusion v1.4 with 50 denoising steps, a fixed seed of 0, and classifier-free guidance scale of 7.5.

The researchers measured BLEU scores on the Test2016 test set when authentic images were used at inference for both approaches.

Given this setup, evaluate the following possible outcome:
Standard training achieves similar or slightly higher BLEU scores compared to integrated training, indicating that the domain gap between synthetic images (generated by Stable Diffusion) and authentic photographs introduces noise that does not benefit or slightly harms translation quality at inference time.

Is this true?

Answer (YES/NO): NO